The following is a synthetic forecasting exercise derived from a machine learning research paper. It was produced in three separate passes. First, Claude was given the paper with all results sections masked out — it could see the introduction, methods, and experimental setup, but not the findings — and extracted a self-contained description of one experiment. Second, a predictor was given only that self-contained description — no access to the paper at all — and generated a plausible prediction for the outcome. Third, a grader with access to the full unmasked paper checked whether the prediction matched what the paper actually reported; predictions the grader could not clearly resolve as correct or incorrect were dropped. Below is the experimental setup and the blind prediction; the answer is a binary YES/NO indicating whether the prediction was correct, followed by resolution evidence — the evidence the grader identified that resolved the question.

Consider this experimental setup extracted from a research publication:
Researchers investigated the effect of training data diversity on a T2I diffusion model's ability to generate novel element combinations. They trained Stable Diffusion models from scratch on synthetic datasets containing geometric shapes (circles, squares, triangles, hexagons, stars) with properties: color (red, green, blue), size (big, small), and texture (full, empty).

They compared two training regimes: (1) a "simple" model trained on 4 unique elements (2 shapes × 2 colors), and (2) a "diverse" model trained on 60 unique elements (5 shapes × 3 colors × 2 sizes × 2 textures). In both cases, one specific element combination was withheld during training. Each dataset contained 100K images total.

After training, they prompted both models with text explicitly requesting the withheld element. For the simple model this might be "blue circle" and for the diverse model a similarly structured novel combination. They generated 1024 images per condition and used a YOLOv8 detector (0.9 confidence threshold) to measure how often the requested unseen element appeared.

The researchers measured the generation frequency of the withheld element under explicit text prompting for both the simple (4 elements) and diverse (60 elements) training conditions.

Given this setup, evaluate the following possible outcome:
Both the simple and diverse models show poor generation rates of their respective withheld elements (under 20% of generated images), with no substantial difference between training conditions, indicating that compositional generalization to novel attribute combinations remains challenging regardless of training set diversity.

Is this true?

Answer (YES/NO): NO